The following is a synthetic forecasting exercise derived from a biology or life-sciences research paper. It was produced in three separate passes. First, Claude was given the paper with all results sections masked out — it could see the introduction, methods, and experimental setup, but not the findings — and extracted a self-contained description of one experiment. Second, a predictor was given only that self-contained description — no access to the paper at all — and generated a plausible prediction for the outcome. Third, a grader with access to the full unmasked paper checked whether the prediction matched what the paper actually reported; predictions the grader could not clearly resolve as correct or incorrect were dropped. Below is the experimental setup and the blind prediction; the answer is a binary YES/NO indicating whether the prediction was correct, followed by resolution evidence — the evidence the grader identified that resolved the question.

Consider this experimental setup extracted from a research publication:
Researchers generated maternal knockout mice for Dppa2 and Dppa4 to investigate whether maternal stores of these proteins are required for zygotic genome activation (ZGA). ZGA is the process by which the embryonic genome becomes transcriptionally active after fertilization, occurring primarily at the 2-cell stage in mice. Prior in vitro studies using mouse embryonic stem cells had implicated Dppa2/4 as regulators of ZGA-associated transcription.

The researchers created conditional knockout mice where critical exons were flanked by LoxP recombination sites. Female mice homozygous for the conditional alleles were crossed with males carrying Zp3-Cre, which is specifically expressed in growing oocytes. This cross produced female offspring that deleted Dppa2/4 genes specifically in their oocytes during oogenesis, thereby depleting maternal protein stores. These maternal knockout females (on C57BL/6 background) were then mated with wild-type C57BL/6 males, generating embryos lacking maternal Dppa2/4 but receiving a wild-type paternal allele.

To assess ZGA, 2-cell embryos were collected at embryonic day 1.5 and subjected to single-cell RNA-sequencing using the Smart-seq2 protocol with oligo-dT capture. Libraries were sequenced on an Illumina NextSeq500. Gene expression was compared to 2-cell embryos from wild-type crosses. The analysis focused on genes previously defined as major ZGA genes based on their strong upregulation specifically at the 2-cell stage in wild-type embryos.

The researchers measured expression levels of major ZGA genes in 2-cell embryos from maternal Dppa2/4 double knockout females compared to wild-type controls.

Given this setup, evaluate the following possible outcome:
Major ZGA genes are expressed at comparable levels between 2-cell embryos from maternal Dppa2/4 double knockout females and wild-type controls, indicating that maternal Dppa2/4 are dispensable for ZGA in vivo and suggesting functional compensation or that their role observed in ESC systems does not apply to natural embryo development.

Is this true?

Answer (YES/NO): YES